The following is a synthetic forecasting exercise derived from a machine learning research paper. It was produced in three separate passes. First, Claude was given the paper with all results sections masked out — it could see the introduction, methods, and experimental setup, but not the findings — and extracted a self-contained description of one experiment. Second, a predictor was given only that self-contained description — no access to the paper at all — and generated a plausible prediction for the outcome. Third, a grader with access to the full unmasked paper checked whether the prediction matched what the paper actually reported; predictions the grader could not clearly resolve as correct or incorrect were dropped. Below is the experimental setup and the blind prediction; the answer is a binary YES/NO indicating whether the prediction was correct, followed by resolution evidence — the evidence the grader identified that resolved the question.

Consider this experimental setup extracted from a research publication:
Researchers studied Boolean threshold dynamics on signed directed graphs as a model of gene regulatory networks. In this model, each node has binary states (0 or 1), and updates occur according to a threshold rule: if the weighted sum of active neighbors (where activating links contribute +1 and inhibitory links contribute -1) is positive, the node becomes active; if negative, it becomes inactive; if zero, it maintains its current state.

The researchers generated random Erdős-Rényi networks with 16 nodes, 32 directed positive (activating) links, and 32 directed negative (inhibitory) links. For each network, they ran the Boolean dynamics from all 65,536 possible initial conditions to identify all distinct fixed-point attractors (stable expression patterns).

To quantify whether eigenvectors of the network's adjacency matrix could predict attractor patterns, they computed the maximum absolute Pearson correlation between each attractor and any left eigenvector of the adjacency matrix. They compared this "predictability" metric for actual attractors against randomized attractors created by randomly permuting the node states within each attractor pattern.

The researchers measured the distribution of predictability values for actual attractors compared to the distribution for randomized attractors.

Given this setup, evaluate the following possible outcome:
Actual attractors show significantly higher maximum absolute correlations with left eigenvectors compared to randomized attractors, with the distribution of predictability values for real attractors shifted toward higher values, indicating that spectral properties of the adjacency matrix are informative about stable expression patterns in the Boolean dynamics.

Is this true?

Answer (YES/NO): YES